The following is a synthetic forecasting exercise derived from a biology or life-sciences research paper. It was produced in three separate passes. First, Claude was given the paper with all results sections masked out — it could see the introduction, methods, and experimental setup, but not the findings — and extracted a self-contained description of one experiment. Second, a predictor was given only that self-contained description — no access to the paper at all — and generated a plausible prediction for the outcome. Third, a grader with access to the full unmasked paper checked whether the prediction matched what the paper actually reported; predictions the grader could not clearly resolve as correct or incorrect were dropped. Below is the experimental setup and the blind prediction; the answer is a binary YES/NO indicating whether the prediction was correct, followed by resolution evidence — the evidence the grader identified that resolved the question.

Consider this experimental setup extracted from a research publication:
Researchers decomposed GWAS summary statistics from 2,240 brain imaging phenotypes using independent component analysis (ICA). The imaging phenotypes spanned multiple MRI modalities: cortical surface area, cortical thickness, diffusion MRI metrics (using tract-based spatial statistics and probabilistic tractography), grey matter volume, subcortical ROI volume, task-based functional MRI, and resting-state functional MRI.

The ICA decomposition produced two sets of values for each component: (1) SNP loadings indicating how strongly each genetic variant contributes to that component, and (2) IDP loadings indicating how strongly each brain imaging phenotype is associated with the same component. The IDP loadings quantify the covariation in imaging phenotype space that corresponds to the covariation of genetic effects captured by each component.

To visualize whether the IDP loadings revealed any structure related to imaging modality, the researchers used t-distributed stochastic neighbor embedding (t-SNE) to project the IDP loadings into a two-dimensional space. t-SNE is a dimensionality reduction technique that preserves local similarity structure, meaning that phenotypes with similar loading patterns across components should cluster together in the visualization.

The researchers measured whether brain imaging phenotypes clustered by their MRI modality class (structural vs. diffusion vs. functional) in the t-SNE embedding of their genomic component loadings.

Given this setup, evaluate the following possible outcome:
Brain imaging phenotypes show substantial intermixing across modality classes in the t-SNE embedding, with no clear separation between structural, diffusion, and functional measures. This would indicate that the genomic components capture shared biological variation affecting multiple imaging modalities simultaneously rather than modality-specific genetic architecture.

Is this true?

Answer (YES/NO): NO